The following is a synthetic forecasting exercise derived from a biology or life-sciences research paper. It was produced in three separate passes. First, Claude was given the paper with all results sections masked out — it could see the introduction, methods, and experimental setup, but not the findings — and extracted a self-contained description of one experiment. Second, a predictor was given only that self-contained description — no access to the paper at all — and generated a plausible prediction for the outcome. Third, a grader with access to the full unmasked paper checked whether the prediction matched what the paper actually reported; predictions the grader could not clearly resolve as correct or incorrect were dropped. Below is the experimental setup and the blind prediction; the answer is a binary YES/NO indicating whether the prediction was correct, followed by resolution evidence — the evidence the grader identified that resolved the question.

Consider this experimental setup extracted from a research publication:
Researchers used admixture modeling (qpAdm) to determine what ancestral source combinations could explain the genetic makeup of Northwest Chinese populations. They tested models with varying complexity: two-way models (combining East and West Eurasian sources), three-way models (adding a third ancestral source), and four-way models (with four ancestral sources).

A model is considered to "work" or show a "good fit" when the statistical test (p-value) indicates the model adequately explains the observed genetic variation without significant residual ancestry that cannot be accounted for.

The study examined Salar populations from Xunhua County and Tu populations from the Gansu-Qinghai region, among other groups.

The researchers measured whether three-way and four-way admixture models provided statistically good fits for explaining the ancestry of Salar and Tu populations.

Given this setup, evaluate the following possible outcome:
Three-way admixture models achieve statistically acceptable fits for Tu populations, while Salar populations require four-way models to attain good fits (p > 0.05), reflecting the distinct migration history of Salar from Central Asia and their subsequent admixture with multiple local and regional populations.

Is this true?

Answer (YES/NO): NO